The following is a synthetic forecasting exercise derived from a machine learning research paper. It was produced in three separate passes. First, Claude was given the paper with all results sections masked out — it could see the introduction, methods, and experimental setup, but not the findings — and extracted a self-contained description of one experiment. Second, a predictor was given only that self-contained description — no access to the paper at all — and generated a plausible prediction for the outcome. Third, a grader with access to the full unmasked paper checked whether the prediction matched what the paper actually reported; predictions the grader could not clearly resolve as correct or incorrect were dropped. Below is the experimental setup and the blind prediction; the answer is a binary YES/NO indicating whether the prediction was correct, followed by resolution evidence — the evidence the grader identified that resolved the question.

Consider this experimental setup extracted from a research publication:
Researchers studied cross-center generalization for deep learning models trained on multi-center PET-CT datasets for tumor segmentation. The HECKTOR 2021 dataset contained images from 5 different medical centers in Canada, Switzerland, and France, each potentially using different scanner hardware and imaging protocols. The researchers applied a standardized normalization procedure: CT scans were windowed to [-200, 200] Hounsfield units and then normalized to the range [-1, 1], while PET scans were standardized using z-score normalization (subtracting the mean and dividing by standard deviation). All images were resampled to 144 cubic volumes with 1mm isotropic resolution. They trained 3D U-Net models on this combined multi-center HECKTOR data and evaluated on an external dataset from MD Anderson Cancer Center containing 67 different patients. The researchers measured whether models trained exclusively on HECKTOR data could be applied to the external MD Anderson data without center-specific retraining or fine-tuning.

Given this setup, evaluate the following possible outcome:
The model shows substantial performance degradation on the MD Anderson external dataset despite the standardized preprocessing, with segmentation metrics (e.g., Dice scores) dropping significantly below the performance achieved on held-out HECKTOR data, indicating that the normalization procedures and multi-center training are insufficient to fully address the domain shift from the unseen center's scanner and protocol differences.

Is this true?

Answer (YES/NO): NO